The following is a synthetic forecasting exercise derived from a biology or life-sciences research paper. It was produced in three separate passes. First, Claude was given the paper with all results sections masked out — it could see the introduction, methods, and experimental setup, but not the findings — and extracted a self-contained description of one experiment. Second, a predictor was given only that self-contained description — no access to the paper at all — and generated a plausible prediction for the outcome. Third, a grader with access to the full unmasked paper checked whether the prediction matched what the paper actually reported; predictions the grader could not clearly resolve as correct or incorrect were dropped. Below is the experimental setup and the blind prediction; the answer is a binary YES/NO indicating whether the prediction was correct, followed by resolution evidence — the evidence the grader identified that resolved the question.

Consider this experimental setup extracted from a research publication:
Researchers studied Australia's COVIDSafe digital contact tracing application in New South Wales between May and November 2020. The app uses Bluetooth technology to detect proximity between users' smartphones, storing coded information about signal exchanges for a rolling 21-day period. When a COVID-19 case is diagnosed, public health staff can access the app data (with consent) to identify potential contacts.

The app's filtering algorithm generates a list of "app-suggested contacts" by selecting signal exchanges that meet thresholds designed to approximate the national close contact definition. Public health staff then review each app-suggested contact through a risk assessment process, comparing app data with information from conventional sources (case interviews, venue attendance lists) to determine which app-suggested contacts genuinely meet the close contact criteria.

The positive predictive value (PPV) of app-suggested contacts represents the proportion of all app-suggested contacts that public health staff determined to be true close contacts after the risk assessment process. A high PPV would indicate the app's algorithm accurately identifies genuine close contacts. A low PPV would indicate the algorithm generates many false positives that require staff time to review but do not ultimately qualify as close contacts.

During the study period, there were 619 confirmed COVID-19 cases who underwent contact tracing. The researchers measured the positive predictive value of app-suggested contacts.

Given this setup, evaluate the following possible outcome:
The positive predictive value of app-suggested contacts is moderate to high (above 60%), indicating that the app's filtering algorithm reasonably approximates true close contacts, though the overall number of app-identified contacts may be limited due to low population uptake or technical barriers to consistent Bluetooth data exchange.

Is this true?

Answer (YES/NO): NO